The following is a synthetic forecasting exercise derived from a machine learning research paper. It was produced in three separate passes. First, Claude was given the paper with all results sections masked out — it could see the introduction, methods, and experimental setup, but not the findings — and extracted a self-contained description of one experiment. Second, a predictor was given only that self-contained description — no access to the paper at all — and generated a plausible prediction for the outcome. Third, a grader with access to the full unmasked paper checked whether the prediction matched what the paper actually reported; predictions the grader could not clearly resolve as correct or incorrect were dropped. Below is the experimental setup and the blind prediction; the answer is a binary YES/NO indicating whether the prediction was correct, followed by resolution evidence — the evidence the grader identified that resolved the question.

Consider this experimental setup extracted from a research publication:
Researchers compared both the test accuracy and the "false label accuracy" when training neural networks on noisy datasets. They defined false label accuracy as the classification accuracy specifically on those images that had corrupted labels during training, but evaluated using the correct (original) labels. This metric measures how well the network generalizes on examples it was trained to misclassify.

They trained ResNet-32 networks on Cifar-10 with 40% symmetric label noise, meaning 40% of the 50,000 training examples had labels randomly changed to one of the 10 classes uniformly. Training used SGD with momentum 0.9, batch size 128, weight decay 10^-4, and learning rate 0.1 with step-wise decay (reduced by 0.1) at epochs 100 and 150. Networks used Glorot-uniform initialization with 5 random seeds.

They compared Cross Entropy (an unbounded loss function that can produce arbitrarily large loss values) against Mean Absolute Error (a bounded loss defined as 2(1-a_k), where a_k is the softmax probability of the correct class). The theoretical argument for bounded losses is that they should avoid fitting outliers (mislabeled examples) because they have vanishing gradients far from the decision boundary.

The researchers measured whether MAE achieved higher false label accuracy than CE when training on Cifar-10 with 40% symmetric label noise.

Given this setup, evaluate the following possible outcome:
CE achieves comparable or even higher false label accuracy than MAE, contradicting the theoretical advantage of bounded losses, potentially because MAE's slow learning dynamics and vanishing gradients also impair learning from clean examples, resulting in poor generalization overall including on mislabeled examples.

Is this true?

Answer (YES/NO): NO